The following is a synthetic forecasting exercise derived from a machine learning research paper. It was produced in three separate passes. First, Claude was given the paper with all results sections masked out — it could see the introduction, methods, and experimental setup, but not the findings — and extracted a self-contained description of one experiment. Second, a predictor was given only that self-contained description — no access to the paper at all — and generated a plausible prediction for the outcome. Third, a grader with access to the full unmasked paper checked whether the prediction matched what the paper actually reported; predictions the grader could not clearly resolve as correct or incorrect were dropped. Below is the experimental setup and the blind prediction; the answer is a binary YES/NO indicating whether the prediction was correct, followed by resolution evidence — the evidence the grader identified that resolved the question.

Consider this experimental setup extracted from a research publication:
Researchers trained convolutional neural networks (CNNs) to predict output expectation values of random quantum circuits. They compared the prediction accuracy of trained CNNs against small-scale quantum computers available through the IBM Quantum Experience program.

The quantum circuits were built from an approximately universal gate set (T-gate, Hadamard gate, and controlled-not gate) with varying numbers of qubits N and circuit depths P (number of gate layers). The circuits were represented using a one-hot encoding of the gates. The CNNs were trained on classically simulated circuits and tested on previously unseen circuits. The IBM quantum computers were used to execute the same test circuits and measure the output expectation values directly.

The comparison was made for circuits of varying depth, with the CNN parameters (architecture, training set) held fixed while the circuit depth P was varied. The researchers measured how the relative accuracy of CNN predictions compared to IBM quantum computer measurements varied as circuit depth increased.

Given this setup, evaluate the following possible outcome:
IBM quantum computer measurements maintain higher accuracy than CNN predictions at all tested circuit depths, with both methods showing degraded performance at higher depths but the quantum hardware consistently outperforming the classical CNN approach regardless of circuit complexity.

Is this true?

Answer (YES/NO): NO